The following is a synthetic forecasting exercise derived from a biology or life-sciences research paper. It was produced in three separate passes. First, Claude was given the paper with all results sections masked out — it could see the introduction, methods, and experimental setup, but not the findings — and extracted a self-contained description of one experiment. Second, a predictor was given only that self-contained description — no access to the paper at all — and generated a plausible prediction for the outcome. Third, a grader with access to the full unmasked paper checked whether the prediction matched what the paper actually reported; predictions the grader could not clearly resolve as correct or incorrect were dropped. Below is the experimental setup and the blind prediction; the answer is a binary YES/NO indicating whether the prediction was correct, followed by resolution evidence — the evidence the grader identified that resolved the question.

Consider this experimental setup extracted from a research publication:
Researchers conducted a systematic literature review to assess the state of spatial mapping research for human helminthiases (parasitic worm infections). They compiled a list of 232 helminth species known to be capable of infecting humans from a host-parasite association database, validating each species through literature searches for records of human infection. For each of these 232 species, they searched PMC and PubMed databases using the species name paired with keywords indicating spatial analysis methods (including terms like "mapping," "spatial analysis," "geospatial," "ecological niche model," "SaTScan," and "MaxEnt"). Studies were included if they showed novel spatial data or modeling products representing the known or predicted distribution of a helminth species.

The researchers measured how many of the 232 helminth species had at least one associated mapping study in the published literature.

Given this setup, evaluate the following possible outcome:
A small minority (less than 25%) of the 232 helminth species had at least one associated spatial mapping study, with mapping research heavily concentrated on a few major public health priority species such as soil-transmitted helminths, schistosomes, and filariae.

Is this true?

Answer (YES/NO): YES